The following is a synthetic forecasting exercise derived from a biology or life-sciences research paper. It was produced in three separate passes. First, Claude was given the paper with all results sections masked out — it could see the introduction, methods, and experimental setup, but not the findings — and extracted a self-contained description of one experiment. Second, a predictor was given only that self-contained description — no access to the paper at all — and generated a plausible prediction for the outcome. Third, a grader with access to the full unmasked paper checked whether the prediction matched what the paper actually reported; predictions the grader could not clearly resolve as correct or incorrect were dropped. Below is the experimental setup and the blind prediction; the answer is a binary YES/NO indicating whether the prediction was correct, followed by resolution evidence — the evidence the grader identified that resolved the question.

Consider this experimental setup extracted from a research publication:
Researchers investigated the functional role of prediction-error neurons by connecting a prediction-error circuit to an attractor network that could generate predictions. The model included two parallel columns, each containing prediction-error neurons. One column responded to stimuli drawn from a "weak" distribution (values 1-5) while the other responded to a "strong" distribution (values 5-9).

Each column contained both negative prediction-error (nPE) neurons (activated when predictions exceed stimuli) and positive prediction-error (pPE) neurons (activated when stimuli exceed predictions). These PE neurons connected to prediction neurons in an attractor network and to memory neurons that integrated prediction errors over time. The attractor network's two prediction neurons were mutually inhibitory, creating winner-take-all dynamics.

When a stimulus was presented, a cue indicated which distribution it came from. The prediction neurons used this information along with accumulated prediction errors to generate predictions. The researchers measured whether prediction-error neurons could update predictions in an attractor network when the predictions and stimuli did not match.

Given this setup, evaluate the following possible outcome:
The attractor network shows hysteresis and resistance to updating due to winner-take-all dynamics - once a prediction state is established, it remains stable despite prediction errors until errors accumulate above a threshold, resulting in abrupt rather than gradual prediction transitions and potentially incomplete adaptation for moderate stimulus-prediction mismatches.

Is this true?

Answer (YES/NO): NO